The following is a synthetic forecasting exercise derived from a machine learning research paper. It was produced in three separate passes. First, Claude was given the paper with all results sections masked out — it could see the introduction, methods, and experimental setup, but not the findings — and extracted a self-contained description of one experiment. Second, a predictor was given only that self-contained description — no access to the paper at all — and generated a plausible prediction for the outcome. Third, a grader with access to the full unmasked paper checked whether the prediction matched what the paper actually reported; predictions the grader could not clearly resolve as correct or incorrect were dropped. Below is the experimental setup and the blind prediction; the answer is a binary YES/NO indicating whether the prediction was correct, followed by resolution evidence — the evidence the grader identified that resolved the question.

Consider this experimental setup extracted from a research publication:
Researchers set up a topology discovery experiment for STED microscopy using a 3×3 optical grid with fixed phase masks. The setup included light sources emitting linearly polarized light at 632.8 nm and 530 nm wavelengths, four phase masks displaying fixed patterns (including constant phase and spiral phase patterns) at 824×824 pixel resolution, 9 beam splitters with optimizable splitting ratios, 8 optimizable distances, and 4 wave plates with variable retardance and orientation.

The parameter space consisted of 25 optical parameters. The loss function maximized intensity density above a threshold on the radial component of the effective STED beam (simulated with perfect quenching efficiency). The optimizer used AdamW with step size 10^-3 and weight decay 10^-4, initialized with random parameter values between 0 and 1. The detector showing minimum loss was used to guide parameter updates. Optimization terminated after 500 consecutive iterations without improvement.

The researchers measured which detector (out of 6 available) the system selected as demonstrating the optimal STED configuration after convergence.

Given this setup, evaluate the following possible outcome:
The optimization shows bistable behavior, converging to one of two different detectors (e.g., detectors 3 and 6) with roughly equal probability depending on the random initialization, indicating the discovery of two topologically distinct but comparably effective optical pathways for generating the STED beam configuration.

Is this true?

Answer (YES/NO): NO